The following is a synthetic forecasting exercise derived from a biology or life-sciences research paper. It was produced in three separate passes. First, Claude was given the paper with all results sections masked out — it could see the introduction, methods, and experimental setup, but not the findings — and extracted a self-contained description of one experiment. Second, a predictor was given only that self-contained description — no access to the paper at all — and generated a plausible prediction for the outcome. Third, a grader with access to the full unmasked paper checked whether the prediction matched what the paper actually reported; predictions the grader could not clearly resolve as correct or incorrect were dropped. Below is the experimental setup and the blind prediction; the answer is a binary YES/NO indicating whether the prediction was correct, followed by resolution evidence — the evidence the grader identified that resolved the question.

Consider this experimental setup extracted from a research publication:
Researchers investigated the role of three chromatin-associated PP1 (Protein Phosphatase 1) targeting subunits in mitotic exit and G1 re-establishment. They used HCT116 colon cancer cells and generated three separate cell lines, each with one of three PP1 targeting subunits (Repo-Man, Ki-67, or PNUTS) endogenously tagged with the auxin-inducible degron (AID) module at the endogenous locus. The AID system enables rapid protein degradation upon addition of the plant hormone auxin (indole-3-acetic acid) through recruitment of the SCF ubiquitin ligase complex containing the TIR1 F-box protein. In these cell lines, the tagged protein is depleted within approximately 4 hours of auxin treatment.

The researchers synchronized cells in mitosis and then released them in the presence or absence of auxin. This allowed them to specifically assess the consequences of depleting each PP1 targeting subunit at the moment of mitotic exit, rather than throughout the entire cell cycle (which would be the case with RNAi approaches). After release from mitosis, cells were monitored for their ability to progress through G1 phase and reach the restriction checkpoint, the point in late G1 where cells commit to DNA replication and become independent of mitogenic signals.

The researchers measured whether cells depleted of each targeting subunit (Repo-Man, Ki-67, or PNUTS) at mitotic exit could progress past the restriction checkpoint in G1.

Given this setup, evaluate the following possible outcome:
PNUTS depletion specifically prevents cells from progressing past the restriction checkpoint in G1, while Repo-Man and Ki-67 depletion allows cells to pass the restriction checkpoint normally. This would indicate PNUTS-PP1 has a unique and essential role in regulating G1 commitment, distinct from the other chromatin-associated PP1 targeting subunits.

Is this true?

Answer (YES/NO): NO